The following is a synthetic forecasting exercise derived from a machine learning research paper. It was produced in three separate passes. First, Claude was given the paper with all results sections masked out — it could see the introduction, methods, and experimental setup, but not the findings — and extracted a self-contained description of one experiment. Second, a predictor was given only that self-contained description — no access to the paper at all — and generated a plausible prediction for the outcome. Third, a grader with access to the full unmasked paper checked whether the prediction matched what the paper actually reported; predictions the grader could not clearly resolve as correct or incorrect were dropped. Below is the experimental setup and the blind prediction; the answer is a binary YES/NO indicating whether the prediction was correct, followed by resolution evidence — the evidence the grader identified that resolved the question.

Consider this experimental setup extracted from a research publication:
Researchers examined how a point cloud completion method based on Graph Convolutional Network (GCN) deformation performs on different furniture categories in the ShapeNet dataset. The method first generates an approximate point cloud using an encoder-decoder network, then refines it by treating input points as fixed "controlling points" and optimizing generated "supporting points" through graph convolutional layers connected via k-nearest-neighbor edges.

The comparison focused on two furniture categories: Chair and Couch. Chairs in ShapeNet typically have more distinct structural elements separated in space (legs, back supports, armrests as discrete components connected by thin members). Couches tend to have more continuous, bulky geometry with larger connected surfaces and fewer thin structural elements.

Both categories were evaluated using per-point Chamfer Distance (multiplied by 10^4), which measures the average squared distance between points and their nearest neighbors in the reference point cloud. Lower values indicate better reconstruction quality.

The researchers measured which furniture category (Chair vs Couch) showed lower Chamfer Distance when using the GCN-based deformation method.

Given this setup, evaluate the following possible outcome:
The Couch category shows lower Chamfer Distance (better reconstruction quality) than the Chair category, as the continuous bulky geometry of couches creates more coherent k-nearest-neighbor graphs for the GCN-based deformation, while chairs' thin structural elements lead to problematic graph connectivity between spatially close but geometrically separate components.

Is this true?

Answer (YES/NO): NO